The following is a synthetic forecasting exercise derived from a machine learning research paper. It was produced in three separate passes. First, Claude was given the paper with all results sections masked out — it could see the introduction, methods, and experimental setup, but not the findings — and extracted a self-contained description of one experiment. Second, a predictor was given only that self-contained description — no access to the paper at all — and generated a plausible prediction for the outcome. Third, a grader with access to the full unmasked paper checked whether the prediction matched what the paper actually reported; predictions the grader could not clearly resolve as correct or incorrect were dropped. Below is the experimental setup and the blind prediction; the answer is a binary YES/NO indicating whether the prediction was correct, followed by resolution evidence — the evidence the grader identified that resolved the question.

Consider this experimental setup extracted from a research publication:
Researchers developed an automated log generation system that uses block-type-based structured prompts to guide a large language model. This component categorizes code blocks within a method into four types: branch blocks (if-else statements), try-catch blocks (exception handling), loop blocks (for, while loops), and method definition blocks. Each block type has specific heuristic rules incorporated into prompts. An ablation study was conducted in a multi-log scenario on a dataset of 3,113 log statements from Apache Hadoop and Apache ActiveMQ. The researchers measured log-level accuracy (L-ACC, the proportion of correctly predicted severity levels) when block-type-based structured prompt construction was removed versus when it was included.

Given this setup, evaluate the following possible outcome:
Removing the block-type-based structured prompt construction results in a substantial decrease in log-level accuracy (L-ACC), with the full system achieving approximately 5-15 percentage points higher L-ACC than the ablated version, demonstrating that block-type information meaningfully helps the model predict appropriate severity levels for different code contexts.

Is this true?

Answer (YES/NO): NO